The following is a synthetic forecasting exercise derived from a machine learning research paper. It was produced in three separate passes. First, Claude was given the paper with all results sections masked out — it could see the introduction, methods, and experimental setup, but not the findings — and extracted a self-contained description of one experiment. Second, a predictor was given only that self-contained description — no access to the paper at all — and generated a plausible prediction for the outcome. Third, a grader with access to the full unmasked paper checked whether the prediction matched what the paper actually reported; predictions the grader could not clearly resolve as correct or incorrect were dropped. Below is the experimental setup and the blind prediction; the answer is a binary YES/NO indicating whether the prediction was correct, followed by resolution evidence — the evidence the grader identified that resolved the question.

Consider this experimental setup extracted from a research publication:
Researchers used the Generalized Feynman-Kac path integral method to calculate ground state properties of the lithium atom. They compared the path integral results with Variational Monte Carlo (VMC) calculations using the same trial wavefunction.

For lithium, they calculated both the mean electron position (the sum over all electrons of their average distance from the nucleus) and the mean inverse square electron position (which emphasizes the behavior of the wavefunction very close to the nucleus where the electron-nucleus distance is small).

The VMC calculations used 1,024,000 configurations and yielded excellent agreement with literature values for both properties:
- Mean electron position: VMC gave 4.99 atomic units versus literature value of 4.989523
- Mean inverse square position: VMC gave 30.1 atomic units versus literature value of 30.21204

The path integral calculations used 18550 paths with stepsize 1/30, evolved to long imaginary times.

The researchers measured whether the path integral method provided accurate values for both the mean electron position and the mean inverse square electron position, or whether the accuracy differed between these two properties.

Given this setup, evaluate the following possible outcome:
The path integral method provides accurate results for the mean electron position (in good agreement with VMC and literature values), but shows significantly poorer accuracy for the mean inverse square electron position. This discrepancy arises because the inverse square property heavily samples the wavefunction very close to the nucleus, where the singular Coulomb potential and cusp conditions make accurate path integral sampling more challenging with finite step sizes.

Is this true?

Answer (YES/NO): YES